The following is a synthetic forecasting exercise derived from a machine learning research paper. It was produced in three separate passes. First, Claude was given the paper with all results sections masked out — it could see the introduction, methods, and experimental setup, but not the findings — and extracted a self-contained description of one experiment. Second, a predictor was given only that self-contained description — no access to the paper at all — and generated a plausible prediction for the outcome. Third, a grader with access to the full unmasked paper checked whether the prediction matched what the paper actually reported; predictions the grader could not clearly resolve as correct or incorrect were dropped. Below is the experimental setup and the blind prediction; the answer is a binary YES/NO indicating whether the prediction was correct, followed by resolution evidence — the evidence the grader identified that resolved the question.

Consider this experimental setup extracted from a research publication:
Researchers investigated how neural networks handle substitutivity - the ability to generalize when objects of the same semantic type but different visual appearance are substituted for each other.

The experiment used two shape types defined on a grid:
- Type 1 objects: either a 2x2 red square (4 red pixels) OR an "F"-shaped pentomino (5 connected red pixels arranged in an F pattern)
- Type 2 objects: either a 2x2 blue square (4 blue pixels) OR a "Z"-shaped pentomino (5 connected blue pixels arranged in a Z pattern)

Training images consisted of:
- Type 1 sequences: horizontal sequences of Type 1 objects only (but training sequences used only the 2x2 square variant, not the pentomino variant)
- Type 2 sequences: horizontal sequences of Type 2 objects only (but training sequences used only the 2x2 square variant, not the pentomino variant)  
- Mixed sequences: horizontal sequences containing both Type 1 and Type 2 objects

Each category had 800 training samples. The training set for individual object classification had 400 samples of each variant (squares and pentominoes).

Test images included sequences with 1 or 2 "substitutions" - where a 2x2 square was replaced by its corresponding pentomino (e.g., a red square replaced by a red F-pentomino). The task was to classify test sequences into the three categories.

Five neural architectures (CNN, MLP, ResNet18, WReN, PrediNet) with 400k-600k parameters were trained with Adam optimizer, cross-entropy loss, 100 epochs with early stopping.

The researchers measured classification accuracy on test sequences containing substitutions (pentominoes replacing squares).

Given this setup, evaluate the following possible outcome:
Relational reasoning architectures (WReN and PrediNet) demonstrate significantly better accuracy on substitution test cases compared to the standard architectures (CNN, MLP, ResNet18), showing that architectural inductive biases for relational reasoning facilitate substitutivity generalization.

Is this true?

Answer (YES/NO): NO